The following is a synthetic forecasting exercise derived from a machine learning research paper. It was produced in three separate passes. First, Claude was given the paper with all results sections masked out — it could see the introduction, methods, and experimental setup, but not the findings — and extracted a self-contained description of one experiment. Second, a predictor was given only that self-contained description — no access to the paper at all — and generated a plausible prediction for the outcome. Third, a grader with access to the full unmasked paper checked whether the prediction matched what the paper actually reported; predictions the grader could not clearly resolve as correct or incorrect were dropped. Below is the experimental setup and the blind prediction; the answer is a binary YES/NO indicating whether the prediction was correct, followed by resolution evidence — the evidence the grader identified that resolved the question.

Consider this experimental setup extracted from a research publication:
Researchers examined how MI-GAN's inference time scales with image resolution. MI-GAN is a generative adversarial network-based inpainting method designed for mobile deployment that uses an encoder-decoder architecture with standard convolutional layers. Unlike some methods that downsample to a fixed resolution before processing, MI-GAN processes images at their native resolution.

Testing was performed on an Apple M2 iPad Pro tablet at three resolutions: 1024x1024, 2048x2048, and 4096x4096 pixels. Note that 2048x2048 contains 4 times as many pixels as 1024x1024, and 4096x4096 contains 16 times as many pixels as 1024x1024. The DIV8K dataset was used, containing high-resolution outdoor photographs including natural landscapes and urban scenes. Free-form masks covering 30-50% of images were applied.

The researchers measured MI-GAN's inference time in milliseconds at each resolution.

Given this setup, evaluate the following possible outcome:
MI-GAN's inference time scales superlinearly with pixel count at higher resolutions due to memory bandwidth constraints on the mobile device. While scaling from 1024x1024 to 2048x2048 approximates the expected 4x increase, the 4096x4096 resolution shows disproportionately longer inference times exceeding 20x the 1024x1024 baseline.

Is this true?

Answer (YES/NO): NO